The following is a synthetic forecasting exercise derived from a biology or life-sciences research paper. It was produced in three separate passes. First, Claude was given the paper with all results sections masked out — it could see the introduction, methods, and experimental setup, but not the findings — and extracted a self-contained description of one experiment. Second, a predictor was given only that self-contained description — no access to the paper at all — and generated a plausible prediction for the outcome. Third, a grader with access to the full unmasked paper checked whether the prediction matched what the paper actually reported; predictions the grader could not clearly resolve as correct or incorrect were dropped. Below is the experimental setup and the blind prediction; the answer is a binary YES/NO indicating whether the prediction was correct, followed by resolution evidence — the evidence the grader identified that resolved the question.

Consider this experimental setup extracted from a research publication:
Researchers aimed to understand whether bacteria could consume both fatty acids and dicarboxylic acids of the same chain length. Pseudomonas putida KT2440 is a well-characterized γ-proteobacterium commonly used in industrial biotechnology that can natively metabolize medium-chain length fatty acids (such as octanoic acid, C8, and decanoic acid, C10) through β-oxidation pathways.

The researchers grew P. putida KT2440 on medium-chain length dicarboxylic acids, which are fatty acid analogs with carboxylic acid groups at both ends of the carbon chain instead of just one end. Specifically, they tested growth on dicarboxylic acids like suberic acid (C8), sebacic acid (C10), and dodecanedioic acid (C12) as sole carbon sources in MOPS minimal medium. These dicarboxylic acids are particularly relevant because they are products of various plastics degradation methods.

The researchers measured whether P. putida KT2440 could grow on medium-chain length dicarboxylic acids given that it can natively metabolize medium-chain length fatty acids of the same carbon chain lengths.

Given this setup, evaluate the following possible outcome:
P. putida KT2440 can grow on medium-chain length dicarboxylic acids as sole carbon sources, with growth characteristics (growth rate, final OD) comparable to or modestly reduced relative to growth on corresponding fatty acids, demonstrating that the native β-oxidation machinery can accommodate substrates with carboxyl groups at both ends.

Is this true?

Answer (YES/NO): NO